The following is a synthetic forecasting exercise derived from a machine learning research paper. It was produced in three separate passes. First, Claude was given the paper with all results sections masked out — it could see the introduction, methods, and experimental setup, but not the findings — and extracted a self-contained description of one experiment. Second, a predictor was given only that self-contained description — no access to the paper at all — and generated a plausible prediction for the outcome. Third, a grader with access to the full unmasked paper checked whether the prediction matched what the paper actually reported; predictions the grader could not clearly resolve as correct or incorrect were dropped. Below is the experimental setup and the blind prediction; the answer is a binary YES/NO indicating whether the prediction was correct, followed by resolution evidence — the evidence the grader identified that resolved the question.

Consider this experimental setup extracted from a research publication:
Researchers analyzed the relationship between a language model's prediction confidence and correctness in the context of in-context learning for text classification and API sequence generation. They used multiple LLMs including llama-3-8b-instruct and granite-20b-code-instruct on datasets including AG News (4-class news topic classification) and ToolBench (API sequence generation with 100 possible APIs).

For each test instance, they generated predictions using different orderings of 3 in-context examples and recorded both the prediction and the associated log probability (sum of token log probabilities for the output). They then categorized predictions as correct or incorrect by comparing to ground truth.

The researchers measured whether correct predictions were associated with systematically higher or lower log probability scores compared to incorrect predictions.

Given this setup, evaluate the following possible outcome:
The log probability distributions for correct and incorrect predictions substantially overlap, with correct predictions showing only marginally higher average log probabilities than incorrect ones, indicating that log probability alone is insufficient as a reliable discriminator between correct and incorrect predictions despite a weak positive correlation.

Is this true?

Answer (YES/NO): NO